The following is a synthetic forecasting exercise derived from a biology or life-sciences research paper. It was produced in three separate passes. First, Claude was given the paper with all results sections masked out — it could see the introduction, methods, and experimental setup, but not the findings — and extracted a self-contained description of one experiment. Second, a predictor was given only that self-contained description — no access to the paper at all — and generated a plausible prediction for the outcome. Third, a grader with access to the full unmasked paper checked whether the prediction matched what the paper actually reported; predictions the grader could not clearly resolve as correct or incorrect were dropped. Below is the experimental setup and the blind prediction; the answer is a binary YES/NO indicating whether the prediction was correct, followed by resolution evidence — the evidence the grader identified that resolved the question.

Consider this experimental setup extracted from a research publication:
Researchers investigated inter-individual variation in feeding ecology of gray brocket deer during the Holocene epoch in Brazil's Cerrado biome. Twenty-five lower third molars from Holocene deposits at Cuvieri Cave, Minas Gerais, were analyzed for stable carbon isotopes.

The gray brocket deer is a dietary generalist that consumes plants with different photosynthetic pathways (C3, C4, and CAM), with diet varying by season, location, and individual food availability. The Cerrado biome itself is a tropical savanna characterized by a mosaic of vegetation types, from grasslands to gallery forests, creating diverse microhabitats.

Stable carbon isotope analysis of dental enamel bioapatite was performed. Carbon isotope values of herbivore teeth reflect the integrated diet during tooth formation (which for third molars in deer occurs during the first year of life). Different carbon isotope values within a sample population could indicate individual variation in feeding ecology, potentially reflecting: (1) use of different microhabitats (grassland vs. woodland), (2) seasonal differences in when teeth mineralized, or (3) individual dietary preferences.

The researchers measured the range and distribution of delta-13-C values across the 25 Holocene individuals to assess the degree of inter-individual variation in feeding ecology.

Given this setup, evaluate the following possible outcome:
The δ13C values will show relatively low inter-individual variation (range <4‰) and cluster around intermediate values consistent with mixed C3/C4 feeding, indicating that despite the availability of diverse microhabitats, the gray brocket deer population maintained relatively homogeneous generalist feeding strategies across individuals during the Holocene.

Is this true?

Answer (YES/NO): NO